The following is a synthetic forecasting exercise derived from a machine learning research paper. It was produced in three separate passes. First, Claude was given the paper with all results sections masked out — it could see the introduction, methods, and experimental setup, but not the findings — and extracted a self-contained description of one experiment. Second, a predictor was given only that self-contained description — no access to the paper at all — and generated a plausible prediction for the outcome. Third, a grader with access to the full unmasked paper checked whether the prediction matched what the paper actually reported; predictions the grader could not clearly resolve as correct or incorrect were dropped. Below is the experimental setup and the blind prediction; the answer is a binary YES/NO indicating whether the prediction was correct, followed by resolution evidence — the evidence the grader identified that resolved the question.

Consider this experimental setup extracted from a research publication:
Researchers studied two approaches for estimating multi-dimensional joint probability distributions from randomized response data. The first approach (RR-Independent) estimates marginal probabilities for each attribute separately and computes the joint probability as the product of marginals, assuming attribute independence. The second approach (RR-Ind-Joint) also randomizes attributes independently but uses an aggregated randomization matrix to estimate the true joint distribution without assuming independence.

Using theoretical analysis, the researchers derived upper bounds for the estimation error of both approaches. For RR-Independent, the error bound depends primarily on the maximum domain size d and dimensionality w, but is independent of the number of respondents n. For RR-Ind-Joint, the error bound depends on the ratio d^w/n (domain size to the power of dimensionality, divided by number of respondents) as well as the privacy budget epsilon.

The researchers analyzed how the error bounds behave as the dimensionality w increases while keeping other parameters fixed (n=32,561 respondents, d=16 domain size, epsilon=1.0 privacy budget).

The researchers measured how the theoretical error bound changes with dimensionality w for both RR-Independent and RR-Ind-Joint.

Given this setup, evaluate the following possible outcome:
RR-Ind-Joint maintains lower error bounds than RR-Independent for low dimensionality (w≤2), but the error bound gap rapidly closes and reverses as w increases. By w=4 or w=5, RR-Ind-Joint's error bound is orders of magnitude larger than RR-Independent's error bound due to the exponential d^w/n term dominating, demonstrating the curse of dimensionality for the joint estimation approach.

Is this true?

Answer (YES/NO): NO